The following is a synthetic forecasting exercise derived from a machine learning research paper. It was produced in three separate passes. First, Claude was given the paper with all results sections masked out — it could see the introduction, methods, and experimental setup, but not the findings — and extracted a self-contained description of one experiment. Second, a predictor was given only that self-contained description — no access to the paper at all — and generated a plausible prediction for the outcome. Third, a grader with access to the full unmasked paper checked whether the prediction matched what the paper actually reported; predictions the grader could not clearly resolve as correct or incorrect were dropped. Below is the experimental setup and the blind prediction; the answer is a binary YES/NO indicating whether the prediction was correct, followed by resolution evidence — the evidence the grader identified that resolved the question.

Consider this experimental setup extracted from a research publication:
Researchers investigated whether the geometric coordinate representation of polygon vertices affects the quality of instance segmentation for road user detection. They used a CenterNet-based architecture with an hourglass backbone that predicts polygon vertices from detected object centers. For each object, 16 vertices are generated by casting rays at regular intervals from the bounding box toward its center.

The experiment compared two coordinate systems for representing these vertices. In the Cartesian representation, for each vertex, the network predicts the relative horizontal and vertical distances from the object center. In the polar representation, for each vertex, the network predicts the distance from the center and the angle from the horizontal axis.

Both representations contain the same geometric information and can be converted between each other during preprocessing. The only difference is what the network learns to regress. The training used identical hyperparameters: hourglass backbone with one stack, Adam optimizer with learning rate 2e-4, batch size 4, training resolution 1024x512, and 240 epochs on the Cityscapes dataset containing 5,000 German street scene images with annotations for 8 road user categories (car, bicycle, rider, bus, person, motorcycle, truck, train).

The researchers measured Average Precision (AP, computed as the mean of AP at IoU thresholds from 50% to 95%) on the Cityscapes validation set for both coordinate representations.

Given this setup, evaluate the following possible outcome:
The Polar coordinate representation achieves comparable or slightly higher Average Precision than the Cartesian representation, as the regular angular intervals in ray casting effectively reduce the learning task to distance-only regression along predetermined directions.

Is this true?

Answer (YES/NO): NO